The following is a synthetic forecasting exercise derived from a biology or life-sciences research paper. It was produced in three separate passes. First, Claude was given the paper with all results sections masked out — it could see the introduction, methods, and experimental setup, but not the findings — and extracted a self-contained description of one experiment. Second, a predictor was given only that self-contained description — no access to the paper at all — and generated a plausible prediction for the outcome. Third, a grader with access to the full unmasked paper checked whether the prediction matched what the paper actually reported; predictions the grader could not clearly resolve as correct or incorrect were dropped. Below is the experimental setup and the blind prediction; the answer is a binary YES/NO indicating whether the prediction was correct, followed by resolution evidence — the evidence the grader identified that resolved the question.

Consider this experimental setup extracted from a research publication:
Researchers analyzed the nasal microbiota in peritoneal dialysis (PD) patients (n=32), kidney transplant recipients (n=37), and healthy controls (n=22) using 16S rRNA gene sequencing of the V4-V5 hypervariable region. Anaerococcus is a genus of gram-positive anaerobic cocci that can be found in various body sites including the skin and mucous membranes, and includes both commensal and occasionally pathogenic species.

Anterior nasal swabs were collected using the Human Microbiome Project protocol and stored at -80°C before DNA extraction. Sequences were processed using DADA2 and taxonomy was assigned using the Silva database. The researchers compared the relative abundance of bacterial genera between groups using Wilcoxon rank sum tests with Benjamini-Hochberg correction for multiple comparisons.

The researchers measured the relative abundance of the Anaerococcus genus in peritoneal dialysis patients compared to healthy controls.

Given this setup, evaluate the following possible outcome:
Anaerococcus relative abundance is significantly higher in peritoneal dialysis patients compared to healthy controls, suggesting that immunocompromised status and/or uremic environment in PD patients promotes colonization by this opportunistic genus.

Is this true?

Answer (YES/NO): NO